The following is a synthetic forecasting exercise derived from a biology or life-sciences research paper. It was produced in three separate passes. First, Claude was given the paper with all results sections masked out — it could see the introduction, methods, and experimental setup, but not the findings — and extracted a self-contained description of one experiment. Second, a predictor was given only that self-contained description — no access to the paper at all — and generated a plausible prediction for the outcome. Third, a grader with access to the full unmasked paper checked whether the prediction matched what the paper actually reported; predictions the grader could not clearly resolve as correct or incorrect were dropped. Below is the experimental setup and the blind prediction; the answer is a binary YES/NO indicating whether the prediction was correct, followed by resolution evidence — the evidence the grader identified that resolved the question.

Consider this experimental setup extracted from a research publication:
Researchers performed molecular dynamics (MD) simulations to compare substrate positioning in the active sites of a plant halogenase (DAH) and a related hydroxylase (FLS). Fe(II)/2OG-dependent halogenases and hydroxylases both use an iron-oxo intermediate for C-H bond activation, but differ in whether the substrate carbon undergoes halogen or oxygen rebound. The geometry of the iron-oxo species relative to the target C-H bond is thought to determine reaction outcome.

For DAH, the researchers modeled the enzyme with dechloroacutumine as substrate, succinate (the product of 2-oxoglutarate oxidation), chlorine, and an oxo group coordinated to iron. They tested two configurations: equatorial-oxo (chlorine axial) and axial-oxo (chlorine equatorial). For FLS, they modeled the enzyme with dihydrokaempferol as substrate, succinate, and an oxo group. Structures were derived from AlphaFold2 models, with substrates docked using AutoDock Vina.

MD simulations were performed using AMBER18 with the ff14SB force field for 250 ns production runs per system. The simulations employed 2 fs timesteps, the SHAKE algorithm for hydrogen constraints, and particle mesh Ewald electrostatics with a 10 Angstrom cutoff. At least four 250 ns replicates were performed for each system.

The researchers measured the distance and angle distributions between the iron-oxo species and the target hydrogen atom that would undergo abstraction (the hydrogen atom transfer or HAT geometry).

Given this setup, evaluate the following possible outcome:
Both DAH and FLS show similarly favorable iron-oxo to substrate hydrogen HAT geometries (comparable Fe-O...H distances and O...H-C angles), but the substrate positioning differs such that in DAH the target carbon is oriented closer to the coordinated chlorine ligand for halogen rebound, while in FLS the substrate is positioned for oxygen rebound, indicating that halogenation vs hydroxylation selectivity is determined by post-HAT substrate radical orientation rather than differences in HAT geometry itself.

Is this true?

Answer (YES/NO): NO